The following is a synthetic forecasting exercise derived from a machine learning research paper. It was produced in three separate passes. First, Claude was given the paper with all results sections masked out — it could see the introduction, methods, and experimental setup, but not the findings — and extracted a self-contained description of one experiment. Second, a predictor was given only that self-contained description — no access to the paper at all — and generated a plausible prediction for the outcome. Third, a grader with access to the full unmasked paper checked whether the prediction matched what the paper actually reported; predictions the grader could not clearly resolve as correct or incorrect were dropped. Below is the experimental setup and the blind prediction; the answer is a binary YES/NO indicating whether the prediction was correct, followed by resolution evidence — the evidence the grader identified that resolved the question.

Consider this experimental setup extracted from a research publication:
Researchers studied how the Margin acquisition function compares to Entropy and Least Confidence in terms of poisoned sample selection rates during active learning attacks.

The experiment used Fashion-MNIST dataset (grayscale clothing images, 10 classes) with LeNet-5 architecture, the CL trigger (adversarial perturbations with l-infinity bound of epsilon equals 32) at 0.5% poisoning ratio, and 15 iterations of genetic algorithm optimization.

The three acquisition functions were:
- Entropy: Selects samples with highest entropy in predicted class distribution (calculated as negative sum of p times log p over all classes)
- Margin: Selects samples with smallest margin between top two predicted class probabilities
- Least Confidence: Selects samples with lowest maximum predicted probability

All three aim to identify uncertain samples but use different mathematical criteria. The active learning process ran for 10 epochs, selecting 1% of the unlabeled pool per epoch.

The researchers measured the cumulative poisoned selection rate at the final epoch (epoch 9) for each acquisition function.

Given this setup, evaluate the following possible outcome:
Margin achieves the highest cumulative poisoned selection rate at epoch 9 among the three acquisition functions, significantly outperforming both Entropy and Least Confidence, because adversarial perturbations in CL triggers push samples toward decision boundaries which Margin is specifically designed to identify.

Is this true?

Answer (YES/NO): NO